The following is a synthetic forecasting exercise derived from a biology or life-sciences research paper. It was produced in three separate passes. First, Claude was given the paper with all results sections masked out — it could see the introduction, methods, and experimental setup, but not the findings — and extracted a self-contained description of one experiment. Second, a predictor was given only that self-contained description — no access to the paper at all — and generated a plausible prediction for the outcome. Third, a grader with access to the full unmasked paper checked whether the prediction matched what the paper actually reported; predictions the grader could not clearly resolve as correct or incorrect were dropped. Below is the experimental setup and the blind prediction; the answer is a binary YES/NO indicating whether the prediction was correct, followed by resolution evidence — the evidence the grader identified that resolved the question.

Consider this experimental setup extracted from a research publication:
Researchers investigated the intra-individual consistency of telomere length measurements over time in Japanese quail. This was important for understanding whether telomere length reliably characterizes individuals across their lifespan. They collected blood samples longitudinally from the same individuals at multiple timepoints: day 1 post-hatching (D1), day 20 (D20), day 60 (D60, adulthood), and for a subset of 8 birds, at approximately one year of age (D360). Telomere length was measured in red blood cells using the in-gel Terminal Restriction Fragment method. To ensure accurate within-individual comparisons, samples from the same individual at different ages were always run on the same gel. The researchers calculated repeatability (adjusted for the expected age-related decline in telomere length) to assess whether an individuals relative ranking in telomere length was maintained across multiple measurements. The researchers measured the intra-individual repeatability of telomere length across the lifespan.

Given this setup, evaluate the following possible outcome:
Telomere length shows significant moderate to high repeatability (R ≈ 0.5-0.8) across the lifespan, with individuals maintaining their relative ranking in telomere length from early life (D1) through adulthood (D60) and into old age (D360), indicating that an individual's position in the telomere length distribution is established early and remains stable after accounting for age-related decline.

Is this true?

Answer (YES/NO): NO